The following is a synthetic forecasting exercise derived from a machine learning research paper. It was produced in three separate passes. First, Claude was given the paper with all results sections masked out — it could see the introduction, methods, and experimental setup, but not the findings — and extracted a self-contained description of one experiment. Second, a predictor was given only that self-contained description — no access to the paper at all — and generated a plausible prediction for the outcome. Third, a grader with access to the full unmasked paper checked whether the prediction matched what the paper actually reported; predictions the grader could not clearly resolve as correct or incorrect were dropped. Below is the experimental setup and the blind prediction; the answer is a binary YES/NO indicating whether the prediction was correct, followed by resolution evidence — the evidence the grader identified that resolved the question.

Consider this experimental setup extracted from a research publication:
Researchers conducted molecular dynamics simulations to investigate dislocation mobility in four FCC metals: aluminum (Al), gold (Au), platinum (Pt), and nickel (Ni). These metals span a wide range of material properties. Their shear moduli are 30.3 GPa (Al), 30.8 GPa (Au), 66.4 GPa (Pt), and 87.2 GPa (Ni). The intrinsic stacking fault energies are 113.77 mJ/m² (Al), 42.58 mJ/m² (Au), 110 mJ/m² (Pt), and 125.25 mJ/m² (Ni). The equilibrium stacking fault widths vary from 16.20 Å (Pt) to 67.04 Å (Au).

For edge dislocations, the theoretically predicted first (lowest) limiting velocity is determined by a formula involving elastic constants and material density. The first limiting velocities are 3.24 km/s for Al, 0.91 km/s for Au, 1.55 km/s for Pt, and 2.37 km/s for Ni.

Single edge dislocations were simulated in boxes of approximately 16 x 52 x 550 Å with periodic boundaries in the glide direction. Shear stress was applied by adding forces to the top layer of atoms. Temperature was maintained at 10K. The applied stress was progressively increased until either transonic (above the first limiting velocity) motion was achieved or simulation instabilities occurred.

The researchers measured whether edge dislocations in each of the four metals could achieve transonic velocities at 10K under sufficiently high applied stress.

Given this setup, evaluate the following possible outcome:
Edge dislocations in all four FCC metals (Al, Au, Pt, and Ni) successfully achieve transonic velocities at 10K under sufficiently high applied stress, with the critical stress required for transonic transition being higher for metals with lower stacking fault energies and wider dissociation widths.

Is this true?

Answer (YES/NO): NO